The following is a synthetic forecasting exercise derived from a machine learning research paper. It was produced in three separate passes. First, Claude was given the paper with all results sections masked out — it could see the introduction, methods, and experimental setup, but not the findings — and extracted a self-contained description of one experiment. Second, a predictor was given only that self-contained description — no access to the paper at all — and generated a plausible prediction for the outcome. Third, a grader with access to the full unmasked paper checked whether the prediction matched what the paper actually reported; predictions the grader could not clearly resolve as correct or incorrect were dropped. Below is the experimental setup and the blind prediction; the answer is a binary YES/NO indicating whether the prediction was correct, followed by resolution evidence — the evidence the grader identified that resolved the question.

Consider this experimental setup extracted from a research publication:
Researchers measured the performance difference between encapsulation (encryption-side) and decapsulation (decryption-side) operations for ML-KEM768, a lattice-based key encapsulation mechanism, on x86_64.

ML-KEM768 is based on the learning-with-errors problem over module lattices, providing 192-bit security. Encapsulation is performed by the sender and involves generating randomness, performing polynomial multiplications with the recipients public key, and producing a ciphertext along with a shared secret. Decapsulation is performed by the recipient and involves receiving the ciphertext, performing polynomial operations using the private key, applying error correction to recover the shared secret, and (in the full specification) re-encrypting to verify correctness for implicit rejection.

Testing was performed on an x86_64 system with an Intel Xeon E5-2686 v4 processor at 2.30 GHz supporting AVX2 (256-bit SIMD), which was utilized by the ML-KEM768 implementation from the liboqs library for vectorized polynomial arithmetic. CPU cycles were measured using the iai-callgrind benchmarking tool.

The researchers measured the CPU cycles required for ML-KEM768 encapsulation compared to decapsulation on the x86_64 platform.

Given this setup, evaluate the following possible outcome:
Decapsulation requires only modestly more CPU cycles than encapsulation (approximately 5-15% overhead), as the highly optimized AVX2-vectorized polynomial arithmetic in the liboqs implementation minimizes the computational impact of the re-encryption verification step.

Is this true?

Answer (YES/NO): YES